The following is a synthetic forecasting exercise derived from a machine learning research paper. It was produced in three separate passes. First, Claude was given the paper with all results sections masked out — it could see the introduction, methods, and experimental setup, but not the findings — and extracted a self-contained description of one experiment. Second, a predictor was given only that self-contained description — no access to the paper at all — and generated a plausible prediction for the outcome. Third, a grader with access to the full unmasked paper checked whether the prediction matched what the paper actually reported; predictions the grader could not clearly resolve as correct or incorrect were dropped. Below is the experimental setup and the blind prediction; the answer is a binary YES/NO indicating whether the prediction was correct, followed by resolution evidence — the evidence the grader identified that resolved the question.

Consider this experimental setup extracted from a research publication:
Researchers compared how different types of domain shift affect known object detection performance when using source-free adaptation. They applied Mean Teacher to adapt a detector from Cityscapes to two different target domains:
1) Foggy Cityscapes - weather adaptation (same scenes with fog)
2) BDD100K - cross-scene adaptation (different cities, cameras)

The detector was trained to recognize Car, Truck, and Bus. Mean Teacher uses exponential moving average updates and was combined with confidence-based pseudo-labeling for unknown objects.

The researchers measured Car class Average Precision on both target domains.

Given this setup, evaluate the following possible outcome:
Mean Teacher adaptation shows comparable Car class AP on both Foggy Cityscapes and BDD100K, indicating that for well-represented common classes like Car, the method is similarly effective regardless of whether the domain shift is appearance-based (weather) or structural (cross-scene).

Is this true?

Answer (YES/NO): NO